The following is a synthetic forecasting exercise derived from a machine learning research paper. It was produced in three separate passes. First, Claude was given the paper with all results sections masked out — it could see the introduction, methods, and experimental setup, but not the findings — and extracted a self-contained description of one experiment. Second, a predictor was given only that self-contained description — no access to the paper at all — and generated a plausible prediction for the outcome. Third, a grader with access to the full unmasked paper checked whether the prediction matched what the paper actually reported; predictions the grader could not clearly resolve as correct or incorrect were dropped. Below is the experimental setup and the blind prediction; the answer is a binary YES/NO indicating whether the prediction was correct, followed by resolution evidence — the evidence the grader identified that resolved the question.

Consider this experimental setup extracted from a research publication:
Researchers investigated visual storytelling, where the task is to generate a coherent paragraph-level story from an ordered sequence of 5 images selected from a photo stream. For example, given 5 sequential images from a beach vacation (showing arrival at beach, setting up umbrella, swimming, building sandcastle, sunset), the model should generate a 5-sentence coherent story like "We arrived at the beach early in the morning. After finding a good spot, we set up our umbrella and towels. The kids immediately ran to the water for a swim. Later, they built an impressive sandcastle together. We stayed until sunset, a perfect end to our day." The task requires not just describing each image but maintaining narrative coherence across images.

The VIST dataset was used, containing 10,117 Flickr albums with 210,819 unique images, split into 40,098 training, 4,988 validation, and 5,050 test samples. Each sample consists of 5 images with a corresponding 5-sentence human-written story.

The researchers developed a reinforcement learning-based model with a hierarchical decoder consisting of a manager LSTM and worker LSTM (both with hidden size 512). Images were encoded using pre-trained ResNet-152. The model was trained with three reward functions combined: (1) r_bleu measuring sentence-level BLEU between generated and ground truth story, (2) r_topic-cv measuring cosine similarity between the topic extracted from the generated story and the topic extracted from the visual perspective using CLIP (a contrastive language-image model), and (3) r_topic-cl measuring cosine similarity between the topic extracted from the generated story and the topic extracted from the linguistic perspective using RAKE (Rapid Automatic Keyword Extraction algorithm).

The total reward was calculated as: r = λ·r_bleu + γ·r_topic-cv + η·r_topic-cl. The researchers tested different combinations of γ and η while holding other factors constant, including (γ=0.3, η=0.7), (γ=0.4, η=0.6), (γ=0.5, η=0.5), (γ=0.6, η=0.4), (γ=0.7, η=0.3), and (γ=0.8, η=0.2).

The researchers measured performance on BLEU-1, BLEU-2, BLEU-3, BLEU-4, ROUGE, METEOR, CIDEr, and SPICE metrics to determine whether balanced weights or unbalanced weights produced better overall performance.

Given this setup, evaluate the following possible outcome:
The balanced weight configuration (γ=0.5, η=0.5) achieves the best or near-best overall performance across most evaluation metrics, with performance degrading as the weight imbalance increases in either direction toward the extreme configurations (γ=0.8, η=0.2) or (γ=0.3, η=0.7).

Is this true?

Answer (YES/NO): YES